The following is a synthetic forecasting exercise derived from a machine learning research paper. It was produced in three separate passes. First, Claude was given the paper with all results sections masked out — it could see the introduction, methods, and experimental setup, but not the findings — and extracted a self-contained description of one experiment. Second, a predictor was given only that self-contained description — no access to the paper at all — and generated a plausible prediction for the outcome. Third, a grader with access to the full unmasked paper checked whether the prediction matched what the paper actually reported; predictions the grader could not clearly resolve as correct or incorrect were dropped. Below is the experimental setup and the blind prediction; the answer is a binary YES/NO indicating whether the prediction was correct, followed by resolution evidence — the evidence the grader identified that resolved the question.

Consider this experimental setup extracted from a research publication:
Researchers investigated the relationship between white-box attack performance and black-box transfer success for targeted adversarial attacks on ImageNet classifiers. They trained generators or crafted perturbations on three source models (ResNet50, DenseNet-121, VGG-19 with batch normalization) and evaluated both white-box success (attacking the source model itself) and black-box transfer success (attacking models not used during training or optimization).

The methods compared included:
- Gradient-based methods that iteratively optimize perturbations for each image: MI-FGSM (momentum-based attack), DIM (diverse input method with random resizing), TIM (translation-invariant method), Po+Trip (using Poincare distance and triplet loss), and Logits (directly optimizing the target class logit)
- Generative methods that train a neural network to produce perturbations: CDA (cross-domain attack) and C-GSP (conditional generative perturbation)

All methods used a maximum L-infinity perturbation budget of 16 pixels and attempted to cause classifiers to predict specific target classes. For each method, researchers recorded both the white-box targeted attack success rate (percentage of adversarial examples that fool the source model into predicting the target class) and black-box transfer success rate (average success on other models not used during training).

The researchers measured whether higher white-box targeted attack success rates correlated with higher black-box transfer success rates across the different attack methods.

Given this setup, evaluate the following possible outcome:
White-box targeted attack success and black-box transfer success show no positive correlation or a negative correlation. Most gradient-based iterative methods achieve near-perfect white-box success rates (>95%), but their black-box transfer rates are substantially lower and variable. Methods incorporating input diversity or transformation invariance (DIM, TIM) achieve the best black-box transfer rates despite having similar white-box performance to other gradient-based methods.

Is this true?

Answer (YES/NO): NO